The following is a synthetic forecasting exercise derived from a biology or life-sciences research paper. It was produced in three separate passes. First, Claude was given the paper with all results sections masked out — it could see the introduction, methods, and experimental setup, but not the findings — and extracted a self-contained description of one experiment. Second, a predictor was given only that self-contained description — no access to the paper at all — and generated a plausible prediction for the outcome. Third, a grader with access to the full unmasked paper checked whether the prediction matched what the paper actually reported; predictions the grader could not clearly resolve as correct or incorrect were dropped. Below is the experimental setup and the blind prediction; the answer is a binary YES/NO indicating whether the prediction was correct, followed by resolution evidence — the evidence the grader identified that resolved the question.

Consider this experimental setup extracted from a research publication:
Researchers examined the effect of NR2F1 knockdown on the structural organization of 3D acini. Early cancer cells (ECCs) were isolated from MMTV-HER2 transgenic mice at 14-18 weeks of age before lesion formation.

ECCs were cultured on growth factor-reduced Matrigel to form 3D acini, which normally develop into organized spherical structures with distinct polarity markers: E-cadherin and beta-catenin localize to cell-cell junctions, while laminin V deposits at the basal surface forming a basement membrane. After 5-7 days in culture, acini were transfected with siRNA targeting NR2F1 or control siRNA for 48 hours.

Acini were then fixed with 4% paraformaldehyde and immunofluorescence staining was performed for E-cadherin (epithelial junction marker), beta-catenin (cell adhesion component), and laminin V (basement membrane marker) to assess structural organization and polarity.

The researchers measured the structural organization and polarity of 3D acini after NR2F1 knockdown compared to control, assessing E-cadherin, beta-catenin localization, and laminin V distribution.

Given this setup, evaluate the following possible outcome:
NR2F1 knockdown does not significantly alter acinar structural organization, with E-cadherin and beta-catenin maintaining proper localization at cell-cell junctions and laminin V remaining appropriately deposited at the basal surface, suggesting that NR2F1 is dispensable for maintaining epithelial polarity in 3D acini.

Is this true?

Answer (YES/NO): NO